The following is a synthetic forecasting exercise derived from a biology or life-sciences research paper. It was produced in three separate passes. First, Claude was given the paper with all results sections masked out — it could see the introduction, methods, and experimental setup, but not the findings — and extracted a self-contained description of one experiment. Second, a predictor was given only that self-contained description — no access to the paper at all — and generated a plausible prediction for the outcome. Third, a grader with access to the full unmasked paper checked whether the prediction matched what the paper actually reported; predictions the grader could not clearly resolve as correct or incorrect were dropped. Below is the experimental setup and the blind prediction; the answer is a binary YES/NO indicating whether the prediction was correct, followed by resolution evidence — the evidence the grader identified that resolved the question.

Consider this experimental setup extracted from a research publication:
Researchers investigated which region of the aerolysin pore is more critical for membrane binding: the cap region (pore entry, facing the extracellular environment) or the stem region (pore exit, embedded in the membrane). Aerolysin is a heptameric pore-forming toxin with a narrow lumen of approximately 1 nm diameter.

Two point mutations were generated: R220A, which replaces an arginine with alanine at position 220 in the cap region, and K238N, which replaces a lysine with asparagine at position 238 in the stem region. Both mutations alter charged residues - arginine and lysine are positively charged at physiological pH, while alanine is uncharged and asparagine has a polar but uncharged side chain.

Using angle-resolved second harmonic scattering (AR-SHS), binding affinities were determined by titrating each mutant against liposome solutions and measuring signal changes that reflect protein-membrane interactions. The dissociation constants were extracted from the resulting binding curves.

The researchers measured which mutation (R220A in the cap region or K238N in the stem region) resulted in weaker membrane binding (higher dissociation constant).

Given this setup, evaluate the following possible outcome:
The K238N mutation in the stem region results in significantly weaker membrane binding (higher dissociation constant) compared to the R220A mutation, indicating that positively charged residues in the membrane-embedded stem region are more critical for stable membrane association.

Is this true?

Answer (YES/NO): NO